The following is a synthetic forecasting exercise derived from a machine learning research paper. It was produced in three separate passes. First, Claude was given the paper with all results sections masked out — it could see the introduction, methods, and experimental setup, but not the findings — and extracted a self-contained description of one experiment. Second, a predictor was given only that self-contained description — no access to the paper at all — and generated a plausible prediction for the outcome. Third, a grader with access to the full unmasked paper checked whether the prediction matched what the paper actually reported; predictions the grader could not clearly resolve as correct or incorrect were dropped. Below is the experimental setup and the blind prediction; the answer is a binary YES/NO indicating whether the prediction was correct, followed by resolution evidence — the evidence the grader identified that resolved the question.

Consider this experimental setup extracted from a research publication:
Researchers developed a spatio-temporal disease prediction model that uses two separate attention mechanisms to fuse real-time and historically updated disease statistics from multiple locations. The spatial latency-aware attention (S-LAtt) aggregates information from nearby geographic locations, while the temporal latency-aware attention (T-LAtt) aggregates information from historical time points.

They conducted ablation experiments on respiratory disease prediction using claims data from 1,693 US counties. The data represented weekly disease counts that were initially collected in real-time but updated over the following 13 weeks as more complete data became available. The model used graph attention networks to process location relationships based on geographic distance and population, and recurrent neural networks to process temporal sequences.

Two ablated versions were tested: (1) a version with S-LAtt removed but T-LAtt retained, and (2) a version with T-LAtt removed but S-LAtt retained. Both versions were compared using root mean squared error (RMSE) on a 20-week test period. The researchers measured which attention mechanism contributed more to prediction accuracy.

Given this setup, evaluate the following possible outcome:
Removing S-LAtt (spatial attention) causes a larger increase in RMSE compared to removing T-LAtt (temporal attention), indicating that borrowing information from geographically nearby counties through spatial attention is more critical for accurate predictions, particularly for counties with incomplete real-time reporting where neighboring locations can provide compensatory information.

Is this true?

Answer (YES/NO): YES